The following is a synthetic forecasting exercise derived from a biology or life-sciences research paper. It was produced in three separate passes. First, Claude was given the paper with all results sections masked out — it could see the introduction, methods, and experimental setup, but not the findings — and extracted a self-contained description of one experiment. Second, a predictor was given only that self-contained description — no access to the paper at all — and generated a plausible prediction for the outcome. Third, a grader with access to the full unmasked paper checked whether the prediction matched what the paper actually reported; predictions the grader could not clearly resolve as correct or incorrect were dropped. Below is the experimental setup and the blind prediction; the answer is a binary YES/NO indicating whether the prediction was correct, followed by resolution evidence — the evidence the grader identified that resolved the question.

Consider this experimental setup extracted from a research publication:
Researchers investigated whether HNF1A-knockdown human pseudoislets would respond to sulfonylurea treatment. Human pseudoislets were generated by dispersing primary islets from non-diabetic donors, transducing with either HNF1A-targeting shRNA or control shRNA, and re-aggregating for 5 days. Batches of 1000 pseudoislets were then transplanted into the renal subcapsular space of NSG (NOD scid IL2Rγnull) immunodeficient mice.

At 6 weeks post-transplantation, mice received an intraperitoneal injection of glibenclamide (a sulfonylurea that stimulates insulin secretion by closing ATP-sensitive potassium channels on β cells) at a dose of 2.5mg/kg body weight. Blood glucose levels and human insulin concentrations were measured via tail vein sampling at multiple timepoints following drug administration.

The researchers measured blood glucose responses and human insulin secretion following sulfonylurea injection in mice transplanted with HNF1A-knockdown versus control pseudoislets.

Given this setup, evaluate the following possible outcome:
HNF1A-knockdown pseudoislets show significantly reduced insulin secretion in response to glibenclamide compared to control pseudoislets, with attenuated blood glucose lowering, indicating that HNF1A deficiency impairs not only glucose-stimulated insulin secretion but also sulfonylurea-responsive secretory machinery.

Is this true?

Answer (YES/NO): NO